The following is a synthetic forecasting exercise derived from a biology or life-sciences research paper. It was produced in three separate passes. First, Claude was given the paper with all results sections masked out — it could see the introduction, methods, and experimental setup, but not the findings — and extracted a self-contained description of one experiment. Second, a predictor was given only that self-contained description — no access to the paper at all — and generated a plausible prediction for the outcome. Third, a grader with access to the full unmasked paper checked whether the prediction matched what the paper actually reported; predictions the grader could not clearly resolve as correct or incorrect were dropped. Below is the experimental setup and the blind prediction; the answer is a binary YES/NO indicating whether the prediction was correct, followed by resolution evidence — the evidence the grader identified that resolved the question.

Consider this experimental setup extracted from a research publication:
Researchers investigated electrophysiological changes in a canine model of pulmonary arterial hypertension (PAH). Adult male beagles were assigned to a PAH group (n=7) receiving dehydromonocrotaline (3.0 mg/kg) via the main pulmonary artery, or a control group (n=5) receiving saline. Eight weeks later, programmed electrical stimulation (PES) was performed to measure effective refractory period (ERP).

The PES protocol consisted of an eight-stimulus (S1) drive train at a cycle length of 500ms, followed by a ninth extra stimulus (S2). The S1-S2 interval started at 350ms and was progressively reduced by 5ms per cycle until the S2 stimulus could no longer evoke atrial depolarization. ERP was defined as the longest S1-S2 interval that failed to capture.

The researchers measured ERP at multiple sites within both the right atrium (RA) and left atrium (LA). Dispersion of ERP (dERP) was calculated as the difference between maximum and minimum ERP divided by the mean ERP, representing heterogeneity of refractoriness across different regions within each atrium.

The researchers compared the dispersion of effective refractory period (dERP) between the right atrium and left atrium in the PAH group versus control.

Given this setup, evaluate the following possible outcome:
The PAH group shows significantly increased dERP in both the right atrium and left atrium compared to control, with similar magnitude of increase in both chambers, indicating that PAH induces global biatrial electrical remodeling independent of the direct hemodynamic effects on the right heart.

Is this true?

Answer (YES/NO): NO